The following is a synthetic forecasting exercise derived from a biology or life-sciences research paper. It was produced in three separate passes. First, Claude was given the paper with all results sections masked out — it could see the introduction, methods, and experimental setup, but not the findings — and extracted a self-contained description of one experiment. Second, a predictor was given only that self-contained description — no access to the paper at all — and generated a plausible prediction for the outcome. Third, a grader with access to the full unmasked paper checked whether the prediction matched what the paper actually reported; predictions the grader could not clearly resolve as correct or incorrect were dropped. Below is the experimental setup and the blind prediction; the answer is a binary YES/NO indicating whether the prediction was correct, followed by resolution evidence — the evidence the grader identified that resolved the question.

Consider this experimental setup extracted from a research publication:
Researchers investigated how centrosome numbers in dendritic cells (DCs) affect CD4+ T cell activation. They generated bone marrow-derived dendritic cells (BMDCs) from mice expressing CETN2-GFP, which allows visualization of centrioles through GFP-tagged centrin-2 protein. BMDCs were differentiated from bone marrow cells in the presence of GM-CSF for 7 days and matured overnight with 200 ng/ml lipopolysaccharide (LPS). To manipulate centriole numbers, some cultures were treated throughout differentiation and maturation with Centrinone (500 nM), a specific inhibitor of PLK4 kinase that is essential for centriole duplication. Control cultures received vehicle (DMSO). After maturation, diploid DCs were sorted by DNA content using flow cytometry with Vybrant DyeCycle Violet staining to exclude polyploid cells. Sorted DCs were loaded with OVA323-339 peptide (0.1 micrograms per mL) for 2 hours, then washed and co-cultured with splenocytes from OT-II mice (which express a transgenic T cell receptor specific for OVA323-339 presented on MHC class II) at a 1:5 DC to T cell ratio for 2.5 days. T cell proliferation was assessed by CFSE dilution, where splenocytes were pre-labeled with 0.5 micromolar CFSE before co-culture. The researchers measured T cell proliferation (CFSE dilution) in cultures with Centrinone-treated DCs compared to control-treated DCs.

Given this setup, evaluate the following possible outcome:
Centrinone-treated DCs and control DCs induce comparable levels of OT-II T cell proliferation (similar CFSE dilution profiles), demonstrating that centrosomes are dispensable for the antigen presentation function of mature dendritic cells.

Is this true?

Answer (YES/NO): NO